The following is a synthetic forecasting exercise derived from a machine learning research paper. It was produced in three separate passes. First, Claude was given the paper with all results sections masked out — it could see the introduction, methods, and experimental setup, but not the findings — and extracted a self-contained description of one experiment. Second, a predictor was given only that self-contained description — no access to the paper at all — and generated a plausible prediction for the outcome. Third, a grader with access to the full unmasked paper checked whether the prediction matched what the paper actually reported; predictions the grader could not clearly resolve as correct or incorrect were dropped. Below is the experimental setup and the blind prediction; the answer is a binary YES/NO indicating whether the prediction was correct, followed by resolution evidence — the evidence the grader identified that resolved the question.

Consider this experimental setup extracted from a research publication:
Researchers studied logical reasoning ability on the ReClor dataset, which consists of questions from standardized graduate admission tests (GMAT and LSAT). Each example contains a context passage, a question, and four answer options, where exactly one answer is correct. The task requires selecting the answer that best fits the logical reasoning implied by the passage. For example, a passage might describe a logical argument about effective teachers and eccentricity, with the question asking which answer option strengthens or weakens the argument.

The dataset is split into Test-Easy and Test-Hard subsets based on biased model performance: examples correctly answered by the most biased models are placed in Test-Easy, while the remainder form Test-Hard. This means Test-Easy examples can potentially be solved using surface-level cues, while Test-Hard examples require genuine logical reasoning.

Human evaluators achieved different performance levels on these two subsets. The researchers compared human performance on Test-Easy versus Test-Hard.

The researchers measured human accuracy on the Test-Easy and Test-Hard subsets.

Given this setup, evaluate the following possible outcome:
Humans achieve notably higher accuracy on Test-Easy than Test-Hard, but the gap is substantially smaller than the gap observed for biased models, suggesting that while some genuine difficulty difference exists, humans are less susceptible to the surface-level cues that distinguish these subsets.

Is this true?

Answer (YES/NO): NO